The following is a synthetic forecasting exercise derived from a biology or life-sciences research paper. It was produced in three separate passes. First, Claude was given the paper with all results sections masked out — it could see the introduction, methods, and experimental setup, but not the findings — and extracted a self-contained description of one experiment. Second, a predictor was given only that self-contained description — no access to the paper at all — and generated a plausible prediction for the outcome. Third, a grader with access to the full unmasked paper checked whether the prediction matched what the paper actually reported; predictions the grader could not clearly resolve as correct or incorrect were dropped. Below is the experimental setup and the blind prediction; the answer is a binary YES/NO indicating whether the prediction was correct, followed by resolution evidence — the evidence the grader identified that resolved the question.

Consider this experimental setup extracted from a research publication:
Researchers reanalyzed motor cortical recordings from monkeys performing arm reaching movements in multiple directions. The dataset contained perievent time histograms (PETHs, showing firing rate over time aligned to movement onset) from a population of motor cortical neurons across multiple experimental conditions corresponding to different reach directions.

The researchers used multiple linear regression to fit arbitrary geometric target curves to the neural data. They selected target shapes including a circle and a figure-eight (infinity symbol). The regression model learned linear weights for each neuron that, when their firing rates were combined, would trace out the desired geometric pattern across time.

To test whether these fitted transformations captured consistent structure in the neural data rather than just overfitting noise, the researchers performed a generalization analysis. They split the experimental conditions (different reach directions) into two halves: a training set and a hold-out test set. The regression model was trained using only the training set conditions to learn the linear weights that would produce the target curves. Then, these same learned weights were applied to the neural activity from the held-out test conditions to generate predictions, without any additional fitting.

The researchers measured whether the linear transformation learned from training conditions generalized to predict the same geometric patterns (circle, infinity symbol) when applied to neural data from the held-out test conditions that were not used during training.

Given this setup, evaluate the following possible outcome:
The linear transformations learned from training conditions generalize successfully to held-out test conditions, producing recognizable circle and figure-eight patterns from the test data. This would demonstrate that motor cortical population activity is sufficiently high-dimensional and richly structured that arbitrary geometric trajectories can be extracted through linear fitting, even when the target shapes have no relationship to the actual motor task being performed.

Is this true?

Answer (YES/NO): YES